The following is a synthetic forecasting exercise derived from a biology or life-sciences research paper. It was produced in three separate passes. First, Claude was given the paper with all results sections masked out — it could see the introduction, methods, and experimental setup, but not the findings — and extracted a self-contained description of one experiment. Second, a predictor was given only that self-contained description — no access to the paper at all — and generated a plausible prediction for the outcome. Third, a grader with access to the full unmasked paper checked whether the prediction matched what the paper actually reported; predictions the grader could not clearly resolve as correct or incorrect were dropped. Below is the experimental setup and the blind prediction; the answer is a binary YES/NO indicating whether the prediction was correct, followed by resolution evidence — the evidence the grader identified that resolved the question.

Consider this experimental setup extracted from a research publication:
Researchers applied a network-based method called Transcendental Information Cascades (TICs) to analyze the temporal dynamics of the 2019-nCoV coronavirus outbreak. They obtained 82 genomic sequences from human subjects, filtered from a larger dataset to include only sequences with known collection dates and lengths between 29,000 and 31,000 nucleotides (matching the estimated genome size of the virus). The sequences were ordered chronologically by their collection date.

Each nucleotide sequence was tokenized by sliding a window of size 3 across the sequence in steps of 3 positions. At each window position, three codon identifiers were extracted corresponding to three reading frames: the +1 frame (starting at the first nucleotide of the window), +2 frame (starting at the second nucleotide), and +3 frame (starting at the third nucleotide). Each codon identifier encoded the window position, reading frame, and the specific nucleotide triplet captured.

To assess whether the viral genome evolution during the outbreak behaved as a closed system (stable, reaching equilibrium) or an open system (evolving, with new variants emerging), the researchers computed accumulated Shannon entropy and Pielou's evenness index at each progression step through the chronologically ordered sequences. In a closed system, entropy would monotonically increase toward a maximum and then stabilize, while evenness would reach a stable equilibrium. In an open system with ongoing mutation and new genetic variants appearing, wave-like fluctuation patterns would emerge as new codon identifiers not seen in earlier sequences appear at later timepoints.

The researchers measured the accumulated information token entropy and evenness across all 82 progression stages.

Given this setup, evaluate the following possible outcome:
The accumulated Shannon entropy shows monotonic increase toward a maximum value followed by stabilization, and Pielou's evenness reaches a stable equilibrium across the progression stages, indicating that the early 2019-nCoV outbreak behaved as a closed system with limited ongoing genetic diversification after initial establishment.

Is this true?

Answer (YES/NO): NO